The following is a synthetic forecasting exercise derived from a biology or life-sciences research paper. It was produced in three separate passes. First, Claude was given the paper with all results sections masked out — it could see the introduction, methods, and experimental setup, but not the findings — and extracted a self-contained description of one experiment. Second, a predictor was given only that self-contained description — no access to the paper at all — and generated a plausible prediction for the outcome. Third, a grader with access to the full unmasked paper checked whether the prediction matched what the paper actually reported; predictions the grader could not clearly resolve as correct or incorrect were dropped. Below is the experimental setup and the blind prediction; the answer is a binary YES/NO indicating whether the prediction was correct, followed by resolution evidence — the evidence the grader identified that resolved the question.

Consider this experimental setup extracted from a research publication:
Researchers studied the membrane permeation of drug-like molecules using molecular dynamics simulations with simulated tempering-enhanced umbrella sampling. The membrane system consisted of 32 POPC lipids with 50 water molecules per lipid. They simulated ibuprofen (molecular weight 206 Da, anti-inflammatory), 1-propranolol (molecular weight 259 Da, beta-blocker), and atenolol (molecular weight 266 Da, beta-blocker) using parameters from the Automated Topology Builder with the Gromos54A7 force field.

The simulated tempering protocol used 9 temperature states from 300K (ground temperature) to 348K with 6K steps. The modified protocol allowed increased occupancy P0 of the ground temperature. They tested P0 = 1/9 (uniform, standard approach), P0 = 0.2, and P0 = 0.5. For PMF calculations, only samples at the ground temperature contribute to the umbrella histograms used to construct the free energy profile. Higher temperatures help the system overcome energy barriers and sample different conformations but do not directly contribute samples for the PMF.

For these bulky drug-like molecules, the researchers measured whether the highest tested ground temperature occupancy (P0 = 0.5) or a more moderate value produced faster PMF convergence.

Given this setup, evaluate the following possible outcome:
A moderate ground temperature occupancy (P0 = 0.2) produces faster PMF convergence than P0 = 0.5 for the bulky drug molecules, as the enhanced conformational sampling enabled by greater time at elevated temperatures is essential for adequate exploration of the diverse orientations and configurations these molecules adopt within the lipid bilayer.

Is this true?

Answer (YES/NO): YES